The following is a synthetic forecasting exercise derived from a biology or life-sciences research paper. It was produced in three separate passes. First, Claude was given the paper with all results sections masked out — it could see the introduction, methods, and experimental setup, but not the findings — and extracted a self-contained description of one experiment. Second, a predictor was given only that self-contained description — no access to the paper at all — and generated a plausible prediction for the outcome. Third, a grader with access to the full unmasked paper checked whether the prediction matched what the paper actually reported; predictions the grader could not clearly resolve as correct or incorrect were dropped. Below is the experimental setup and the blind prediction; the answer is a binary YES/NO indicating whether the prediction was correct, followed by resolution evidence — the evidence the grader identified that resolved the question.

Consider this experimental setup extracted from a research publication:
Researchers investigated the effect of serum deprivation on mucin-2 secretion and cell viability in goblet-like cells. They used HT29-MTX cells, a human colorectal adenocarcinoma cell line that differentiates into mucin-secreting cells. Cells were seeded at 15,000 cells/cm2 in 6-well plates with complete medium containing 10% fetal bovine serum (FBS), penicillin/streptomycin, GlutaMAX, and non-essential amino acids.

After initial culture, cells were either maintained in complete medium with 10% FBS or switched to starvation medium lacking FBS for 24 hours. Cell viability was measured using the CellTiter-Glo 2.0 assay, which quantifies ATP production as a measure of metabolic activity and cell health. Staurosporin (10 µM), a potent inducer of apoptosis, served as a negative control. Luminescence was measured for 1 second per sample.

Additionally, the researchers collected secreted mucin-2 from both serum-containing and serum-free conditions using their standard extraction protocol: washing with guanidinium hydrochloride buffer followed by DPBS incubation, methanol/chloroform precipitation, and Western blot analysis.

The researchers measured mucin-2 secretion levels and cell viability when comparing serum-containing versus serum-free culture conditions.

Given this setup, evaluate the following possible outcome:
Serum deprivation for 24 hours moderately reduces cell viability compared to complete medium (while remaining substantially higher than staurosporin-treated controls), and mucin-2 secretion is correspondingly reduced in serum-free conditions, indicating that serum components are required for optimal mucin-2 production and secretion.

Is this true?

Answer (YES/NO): NO